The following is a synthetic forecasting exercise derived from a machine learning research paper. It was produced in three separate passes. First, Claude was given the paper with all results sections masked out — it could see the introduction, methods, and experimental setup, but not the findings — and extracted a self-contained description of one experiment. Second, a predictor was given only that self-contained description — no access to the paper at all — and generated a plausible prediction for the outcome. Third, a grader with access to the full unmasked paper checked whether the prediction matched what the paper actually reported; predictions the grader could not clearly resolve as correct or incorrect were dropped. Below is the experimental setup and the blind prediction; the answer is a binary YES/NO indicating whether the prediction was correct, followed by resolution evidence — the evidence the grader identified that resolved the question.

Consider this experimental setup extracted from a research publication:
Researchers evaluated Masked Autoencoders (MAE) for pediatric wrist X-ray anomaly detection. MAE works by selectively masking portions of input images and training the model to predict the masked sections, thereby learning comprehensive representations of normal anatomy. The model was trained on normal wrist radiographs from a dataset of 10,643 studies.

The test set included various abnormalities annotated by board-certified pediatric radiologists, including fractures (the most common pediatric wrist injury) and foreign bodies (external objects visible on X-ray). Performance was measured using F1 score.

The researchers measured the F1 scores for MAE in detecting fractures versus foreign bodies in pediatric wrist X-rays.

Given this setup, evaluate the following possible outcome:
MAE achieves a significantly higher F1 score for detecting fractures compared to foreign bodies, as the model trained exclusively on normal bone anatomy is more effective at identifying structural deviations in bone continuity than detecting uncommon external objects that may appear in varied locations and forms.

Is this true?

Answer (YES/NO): NO